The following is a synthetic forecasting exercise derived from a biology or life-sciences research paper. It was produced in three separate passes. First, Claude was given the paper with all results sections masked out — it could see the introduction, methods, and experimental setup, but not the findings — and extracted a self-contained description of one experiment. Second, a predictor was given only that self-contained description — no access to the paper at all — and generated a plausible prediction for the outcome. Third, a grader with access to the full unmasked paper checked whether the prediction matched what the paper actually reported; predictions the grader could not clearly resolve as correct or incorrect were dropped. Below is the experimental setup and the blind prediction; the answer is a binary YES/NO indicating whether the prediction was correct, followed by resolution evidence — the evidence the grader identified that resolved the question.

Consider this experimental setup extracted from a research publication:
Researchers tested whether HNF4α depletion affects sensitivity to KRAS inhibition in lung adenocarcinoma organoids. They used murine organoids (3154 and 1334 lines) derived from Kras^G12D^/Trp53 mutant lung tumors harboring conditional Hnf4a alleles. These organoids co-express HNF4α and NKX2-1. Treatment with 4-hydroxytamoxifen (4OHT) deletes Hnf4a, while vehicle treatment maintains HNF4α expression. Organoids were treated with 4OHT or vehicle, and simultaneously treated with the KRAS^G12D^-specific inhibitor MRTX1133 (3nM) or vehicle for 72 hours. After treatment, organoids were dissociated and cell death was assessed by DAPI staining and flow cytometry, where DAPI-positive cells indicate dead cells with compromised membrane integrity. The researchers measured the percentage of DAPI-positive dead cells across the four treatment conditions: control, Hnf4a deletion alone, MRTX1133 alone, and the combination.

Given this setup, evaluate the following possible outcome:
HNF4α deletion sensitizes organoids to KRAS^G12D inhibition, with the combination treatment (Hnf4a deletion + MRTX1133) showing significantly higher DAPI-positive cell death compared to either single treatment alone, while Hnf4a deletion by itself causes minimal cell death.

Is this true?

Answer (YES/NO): NO